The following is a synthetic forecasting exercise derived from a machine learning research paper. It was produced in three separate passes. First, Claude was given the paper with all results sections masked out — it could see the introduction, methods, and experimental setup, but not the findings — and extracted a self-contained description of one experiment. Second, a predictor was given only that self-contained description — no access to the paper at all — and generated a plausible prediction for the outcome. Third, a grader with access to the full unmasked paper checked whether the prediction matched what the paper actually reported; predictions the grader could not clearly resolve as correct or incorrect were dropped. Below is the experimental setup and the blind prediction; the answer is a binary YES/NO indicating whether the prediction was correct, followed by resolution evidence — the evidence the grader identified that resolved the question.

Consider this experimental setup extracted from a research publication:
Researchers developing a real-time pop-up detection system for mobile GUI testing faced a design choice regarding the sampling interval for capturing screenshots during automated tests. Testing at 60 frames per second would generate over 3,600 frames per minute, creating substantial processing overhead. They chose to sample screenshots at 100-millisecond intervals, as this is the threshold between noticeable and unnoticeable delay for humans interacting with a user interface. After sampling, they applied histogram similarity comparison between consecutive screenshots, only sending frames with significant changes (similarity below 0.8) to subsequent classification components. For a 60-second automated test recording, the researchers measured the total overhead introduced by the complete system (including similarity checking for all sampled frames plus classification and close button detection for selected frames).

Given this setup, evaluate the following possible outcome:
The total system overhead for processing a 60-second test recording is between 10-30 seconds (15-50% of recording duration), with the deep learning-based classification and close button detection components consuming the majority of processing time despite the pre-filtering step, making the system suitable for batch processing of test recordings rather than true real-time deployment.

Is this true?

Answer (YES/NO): NO